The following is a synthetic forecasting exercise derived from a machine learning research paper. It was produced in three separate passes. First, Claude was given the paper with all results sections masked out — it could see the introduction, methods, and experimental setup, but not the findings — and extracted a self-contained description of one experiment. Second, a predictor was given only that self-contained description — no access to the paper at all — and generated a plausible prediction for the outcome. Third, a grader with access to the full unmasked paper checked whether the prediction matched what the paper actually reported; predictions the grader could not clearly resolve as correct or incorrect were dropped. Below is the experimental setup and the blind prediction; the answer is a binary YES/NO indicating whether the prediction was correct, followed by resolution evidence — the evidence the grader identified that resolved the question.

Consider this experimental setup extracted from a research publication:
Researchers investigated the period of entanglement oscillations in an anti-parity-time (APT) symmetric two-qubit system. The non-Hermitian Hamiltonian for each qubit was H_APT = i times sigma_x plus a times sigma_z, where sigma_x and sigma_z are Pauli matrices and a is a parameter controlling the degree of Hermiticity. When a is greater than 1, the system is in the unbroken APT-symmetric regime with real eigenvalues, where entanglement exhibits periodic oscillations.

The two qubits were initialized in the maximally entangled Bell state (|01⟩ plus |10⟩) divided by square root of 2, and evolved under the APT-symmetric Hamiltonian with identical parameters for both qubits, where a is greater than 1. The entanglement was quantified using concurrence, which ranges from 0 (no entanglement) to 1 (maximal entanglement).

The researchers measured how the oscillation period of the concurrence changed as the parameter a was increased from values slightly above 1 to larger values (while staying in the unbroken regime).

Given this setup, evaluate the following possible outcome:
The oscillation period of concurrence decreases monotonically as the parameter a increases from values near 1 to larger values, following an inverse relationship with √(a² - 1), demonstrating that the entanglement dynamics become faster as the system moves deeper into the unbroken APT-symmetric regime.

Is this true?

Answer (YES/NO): YES